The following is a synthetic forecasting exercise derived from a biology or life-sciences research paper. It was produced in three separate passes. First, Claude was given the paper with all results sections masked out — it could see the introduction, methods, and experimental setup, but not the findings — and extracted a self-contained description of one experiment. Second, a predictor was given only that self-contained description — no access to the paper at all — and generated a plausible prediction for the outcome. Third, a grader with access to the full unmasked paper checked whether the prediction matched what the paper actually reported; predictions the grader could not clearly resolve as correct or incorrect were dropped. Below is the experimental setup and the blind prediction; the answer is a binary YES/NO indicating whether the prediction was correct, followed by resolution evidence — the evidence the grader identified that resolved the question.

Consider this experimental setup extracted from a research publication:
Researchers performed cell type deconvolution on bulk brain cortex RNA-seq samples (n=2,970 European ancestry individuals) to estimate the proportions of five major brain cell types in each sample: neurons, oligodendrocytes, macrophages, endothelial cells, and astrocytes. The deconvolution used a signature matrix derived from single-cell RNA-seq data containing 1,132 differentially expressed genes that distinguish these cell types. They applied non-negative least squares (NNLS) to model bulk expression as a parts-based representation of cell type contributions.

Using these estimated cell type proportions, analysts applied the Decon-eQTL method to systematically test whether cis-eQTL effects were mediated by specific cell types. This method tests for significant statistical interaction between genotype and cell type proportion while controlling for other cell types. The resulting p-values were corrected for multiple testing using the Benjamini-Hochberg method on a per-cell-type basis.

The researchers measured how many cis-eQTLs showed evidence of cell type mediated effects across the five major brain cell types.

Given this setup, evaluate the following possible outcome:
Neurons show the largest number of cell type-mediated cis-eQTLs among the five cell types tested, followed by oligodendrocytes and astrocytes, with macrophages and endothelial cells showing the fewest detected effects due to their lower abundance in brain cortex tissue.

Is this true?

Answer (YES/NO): NO